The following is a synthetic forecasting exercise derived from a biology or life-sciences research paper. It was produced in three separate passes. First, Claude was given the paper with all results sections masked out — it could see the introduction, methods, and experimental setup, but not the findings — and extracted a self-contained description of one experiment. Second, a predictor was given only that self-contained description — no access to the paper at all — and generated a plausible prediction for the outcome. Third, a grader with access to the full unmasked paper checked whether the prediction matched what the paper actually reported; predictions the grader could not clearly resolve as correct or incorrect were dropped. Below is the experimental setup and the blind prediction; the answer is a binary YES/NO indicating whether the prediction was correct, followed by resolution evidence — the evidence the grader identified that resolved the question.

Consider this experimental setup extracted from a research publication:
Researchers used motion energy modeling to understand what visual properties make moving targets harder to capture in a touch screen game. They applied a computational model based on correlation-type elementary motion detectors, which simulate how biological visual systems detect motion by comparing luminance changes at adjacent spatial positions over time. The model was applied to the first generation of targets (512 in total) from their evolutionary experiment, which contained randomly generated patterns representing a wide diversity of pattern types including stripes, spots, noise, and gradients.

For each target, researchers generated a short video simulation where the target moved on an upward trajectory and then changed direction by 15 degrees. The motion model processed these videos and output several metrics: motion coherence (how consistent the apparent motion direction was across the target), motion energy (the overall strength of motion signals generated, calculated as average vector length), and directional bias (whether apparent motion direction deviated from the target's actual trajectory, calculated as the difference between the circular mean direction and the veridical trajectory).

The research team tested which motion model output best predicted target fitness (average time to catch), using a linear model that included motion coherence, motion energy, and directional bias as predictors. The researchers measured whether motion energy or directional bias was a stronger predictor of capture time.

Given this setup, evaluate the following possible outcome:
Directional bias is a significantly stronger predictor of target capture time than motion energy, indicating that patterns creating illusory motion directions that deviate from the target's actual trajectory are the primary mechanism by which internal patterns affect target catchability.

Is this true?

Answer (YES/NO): NO